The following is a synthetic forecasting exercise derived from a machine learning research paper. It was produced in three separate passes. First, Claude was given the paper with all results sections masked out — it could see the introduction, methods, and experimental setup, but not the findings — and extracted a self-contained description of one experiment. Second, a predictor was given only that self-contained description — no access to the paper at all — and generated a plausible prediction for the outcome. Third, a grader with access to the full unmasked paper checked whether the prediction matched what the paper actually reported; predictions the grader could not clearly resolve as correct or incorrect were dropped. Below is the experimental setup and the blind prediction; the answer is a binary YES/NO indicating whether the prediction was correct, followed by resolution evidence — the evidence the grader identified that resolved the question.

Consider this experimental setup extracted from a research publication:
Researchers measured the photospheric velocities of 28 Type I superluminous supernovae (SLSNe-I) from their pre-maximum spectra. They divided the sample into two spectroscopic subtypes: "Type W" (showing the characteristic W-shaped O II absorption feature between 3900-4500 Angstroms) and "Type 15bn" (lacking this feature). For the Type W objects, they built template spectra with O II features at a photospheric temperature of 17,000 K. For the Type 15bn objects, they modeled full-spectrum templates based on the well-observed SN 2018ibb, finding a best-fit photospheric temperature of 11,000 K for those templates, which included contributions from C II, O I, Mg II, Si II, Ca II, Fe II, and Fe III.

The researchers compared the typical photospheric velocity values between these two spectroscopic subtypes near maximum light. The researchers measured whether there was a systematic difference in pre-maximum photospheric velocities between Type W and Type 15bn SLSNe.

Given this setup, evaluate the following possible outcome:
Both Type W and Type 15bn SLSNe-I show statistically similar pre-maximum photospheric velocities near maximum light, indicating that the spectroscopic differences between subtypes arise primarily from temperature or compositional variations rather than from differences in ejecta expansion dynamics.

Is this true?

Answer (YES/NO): NO